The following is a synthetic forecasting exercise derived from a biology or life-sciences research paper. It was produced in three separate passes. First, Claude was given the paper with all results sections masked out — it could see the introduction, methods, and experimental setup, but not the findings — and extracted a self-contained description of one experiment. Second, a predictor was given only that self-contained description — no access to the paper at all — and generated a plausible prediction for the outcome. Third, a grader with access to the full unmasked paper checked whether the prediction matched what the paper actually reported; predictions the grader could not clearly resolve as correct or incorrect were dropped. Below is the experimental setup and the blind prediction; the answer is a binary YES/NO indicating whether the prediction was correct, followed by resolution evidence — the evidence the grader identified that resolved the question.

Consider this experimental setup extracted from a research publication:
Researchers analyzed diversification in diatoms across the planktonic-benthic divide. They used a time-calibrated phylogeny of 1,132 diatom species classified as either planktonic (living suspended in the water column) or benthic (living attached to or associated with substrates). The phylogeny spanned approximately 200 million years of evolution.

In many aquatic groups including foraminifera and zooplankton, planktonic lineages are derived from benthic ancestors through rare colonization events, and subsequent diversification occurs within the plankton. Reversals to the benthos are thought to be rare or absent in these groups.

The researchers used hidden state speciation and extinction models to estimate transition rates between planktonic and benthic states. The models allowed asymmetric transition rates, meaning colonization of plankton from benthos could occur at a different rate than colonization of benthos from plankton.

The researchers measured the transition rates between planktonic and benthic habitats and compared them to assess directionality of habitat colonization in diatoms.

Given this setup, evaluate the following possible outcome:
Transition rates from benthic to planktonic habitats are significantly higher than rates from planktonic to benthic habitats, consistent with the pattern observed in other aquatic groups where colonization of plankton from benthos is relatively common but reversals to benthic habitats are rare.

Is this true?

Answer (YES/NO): NO